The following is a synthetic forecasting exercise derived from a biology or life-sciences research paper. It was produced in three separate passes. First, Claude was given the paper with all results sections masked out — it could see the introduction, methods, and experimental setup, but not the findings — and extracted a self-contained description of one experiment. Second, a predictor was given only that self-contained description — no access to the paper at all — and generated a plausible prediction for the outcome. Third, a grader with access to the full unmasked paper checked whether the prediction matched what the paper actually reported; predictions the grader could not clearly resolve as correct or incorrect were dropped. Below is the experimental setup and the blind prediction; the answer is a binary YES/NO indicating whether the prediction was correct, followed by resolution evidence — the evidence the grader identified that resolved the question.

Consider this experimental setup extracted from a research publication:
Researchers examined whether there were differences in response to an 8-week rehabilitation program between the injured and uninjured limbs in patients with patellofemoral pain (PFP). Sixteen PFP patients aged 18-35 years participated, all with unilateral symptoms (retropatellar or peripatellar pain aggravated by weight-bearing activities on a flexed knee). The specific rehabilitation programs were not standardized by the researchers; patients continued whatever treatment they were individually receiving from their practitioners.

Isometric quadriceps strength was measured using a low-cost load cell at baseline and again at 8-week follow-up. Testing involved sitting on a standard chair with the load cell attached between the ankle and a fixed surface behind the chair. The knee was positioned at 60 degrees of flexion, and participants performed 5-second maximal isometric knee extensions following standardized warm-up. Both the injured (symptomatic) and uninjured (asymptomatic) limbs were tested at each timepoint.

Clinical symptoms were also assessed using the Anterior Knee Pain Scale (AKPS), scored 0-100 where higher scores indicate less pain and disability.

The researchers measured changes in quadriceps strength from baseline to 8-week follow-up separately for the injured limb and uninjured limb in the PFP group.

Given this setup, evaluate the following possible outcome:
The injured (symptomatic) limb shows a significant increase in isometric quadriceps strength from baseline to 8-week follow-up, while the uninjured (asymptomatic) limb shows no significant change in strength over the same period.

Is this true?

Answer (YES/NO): NO